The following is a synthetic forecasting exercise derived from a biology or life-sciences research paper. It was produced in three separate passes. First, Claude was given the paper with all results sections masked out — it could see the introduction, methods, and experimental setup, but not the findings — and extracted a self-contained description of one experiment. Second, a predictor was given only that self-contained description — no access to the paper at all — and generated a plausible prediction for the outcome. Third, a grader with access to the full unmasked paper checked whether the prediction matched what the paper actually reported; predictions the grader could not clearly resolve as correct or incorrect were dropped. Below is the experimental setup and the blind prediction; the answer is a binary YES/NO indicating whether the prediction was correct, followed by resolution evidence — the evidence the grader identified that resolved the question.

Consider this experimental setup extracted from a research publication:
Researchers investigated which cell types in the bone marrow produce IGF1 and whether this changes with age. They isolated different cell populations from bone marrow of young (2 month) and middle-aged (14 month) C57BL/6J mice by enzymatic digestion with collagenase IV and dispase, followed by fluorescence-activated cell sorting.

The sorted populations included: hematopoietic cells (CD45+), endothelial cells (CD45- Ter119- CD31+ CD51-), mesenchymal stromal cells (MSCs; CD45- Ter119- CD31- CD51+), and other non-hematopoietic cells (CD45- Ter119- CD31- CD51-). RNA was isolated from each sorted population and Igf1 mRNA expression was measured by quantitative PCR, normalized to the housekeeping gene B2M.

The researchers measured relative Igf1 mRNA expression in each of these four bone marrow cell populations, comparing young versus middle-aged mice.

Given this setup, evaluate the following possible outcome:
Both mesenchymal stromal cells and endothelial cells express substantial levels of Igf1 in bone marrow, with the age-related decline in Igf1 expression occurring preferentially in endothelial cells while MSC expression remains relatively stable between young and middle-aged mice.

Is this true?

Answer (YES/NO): NO